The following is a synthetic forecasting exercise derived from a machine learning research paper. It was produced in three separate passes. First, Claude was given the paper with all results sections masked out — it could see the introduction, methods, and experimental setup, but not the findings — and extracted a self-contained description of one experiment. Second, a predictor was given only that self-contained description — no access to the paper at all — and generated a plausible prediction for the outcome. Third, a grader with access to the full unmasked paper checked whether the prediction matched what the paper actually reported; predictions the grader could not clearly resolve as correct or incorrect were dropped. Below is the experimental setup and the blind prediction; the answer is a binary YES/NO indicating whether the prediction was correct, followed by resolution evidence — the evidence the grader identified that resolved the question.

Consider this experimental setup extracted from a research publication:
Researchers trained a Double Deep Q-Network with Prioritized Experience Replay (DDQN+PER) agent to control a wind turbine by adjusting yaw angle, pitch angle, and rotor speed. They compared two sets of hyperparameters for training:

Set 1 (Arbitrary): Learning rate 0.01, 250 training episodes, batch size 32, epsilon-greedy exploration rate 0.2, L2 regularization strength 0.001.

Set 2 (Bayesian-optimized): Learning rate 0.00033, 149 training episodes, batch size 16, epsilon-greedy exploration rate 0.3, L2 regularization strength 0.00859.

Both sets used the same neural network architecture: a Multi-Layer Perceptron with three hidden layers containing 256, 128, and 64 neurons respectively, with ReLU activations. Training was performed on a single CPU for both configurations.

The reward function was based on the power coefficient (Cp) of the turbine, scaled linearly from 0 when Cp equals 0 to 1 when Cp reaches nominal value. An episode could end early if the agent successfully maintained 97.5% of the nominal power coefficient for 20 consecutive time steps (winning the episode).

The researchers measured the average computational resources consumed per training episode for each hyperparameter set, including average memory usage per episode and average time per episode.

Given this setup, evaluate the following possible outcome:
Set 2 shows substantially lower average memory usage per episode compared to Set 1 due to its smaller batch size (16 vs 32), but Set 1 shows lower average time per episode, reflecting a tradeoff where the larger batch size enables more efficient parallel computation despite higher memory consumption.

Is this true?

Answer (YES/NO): NO